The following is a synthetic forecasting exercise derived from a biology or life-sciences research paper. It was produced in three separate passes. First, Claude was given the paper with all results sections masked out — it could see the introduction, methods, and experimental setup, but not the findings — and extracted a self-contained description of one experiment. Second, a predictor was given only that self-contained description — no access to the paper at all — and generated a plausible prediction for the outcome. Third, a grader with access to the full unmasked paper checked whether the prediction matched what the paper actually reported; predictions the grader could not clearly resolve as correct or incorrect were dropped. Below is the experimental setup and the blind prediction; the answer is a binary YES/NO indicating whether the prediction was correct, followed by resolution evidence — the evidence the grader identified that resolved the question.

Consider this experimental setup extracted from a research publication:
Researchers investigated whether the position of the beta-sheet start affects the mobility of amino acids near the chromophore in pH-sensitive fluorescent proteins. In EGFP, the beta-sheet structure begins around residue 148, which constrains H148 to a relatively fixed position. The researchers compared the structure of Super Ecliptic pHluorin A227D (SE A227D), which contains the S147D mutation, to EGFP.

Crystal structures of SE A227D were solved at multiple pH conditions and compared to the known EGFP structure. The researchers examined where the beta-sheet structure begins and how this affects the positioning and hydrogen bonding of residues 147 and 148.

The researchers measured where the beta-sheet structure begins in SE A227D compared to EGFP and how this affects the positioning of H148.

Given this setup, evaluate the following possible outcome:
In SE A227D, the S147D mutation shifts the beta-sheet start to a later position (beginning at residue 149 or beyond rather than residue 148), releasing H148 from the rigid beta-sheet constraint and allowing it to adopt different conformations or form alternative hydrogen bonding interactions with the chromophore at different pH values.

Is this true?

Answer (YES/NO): NO